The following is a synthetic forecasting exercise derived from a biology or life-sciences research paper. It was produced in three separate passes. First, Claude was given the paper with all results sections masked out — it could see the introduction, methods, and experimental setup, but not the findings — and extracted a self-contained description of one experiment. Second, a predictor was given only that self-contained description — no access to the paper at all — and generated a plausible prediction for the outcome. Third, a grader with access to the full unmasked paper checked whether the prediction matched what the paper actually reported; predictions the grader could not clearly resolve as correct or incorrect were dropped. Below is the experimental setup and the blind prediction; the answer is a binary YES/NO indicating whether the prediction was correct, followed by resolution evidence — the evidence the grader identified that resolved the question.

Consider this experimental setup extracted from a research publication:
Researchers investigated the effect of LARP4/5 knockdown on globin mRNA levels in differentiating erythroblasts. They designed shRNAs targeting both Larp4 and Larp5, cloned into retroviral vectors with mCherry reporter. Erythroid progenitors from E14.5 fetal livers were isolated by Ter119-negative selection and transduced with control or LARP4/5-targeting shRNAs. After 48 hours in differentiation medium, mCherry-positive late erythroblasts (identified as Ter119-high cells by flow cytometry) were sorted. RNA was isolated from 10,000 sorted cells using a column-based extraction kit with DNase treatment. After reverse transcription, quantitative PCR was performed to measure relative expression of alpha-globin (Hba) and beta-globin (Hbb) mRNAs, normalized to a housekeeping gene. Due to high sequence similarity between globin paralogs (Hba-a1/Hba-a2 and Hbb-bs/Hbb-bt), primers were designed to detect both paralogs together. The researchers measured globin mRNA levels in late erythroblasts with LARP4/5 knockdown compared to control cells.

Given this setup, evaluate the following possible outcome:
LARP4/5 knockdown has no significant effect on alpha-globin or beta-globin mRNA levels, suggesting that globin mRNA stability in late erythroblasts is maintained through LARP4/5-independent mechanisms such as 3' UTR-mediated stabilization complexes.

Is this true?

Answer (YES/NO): NO